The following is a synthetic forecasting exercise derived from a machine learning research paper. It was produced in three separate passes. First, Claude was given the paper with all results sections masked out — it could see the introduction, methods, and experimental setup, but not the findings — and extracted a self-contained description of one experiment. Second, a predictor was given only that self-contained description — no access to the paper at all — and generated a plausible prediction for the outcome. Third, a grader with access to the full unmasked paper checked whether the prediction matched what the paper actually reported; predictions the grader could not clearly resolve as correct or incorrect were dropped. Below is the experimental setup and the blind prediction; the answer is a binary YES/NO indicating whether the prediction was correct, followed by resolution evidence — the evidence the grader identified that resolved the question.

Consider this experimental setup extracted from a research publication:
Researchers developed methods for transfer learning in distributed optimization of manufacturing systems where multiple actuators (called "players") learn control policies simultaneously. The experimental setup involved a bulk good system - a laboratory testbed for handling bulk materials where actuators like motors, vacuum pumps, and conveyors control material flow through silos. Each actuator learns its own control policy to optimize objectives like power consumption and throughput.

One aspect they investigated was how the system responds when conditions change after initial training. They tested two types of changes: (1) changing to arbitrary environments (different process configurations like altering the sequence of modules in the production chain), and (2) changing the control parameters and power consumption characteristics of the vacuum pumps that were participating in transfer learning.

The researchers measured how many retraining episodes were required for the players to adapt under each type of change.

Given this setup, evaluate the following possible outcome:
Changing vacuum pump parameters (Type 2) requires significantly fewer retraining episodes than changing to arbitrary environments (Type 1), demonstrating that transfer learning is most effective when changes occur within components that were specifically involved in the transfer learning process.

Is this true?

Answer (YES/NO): NO